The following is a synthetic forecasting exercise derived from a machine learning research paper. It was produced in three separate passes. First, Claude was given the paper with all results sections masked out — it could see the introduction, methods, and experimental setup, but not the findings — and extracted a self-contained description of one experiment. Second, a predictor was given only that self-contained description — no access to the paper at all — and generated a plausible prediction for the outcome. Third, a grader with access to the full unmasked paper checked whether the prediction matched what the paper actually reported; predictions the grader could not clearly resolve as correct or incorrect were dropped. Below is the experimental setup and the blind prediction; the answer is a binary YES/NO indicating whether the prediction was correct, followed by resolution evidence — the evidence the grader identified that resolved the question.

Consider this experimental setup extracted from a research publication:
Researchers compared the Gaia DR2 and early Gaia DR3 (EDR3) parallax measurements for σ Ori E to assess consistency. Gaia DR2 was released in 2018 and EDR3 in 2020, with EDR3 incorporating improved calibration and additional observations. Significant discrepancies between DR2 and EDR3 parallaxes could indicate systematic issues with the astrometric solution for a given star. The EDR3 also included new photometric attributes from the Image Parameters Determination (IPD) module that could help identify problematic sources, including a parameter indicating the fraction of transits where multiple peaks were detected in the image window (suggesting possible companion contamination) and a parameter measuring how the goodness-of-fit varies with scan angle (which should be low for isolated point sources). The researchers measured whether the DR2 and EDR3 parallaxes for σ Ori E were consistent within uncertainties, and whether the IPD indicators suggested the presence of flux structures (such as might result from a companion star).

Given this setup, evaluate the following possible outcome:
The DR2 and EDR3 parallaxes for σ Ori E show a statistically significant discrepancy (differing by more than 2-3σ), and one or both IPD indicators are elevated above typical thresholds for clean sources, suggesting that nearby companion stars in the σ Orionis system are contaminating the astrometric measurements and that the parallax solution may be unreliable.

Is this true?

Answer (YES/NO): NO